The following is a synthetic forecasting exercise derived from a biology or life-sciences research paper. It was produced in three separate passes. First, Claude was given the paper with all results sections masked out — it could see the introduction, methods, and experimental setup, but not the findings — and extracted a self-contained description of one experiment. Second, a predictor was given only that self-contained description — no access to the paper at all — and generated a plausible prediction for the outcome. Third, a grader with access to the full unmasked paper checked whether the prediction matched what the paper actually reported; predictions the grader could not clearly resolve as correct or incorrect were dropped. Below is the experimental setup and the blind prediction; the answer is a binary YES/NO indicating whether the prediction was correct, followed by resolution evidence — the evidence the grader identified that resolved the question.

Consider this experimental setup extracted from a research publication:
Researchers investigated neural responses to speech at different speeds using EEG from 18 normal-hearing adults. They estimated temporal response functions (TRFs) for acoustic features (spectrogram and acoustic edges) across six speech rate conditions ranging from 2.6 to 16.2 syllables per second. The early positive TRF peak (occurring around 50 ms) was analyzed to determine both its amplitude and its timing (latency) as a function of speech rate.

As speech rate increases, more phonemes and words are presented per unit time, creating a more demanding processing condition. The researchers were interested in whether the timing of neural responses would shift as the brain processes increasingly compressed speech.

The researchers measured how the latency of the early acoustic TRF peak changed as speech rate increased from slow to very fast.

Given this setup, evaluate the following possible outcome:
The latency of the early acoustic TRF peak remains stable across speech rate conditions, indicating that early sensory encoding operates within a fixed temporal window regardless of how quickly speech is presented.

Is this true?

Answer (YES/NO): NO